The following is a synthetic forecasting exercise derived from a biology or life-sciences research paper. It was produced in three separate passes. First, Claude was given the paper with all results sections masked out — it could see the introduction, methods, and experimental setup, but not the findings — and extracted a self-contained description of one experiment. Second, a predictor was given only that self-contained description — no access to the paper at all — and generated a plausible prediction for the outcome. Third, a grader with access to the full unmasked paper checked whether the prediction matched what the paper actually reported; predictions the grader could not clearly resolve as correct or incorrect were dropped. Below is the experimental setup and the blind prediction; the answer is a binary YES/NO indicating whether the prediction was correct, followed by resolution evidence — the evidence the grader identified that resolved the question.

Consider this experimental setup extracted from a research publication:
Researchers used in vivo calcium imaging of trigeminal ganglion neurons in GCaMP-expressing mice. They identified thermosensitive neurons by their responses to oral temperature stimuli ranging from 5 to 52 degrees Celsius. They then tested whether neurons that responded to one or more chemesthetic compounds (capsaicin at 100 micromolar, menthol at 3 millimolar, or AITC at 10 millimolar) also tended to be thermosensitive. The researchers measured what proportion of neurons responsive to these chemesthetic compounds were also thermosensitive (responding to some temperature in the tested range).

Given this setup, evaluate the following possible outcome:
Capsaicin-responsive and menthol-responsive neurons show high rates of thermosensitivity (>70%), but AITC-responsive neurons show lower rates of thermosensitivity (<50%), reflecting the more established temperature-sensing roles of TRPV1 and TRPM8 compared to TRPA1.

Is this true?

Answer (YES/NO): NO